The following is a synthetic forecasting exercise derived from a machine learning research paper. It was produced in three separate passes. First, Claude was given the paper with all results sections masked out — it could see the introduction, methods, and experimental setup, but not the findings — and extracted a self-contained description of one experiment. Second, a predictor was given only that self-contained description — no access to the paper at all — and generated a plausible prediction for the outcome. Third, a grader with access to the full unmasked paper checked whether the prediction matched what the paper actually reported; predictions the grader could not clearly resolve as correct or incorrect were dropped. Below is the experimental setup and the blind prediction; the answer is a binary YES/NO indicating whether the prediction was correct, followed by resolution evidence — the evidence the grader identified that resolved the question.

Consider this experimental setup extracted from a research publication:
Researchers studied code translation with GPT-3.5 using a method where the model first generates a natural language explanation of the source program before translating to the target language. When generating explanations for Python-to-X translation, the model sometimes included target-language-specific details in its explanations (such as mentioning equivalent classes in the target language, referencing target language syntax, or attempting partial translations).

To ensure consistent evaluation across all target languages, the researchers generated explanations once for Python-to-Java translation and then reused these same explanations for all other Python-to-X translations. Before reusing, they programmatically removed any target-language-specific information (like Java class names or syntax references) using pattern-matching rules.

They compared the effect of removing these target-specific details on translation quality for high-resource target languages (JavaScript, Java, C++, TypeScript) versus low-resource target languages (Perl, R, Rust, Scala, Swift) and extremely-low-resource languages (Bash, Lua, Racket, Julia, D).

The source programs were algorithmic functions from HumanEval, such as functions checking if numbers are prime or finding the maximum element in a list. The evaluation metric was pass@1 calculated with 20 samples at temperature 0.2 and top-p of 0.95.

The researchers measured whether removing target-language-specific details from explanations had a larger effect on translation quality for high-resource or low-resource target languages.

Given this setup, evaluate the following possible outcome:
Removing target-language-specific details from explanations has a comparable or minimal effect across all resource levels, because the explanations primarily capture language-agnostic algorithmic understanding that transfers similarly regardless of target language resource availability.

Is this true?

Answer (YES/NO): NO